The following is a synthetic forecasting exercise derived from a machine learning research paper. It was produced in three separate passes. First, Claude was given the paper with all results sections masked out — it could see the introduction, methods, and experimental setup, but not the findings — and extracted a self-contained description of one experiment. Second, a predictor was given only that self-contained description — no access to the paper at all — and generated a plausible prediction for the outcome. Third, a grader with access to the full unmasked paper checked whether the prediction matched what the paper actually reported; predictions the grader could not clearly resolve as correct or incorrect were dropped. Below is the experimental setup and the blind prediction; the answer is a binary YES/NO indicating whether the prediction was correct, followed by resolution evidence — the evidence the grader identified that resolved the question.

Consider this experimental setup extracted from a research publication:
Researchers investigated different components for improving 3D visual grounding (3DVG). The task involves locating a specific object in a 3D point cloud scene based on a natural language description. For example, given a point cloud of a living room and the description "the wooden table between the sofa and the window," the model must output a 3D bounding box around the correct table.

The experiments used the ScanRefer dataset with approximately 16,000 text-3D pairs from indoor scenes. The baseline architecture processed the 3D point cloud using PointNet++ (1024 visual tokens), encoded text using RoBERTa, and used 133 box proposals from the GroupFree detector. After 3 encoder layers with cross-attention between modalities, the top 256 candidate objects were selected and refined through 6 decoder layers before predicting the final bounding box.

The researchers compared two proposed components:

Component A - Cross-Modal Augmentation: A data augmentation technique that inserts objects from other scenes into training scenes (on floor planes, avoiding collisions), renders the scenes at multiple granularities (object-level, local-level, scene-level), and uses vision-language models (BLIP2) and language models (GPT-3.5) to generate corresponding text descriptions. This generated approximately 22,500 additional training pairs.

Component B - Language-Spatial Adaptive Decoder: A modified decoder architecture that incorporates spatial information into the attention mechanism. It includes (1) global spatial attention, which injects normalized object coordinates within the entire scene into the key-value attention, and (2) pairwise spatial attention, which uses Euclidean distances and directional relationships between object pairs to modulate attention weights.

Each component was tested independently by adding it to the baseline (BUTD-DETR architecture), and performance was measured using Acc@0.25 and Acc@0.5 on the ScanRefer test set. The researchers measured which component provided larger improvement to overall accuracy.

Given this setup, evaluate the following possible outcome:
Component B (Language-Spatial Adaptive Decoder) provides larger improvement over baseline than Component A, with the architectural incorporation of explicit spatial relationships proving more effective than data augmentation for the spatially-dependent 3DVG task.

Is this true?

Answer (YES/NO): YES